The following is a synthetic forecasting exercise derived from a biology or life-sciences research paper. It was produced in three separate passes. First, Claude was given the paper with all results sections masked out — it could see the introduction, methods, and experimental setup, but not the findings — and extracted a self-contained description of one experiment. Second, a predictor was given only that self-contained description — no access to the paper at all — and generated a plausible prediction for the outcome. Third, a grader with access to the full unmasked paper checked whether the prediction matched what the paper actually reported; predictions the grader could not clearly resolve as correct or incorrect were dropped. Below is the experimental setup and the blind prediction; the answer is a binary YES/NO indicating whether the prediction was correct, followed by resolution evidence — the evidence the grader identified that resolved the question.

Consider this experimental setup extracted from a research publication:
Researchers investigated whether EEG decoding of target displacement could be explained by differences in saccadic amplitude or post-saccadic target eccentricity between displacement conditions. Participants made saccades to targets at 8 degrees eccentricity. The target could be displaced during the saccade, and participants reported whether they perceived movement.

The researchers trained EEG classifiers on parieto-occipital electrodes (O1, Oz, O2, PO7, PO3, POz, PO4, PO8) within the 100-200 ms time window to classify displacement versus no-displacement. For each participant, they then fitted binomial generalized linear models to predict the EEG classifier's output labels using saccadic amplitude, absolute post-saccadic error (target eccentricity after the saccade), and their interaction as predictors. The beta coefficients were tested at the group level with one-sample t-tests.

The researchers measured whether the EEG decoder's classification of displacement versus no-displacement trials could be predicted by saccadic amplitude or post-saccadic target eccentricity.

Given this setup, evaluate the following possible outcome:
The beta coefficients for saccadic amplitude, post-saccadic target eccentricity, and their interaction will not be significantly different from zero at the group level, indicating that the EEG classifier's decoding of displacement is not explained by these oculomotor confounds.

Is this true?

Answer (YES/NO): YES